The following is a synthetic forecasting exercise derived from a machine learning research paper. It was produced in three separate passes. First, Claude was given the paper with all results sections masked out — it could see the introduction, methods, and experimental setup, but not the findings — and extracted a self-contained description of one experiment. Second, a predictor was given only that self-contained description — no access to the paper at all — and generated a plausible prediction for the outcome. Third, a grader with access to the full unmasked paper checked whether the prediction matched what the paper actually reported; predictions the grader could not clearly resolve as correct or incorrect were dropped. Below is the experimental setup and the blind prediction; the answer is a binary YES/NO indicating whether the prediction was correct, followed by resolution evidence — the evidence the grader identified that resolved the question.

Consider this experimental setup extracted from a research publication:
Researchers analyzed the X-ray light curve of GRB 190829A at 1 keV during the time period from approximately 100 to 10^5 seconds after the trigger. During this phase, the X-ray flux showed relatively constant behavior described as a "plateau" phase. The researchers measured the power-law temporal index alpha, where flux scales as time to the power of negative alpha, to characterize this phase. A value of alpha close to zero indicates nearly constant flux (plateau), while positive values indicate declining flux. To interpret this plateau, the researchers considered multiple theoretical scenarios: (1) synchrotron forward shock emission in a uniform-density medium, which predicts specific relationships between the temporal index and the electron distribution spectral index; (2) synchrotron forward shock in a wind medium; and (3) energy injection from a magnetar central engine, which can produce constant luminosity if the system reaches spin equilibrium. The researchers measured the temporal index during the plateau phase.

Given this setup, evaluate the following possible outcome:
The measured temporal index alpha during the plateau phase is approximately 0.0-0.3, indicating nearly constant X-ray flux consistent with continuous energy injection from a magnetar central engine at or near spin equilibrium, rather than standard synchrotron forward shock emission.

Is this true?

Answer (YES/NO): YES